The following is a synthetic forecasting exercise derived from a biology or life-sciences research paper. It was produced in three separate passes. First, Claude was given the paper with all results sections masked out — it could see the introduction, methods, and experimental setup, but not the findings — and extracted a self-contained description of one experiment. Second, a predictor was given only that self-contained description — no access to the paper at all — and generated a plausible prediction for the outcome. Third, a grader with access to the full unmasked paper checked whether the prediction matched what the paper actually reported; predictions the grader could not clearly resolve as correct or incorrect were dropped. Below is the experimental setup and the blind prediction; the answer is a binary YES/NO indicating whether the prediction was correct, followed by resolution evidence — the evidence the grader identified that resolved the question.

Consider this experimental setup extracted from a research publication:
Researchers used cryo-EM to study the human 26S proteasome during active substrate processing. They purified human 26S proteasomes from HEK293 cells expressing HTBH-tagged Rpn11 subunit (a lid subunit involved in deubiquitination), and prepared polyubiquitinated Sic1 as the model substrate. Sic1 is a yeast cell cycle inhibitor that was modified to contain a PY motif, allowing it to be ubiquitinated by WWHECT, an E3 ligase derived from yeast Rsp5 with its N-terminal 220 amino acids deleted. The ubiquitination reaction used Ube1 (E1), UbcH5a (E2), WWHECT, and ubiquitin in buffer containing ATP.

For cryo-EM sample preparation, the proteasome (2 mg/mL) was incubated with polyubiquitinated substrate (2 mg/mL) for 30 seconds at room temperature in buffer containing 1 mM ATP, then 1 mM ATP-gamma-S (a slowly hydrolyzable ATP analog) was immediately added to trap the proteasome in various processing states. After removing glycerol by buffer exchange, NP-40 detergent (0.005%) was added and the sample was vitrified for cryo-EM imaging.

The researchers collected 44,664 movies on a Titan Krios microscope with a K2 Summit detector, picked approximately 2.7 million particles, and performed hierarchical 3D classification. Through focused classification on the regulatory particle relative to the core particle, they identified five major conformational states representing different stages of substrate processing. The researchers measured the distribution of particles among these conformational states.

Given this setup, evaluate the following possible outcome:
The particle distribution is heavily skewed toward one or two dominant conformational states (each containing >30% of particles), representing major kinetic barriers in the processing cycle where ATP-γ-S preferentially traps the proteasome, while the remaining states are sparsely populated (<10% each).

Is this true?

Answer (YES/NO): NO